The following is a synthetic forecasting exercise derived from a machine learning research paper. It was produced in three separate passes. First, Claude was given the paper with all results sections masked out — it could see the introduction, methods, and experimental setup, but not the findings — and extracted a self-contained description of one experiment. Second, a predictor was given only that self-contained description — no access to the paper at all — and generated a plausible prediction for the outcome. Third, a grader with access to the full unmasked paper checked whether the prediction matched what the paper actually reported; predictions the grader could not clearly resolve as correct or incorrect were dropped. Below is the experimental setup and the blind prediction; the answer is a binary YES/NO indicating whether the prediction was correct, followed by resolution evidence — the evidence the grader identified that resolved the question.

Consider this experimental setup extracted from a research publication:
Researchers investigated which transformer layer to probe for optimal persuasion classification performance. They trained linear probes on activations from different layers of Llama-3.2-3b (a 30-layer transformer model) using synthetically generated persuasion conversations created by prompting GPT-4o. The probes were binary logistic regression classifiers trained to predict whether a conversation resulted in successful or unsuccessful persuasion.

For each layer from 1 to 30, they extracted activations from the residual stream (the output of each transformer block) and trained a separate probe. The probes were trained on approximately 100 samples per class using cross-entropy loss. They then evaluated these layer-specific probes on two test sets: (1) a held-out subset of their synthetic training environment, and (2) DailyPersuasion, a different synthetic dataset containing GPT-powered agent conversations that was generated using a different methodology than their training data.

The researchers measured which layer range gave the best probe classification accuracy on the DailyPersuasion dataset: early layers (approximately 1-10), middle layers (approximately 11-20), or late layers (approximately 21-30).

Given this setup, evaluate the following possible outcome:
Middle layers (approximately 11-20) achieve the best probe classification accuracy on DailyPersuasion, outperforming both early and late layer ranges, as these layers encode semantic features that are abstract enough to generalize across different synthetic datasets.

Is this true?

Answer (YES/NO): NO